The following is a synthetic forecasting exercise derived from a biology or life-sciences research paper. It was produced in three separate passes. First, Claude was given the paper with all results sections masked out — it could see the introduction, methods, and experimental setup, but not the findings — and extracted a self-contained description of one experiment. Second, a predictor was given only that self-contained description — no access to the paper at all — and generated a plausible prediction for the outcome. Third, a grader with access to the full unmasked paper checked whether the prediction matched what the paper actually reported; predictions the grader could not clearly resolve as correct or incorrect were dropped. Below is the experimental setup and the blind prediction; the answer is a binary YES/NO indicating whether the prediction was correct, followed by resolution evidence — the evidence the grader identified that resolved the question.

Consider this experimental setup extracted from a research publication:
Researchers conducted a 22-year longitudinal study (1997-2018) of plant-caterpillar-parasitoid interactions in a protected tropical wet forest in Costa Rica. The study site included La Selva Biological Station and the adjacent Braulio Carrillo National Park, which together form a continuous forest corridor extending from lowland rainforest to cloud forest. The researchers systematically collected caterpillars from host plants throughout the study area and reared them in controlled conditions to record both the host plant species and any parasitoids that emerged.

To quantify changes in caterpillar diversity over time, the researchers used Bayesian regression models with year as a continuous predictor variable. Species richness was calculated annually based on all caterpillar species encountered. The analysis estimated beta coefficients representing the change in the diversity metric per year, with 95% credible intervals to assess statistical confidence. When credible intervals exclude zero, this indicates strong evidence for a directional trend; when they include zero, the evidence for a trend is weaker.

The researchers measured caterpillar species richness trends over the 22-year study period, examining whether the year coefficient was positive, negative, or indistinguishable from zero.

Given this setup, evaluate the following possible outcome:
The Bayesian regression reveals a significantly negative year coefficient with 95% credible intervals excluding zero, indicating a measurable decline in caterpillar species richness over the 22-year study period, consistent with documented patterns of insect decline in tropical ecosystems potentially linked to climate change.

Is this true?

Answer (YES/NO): YES